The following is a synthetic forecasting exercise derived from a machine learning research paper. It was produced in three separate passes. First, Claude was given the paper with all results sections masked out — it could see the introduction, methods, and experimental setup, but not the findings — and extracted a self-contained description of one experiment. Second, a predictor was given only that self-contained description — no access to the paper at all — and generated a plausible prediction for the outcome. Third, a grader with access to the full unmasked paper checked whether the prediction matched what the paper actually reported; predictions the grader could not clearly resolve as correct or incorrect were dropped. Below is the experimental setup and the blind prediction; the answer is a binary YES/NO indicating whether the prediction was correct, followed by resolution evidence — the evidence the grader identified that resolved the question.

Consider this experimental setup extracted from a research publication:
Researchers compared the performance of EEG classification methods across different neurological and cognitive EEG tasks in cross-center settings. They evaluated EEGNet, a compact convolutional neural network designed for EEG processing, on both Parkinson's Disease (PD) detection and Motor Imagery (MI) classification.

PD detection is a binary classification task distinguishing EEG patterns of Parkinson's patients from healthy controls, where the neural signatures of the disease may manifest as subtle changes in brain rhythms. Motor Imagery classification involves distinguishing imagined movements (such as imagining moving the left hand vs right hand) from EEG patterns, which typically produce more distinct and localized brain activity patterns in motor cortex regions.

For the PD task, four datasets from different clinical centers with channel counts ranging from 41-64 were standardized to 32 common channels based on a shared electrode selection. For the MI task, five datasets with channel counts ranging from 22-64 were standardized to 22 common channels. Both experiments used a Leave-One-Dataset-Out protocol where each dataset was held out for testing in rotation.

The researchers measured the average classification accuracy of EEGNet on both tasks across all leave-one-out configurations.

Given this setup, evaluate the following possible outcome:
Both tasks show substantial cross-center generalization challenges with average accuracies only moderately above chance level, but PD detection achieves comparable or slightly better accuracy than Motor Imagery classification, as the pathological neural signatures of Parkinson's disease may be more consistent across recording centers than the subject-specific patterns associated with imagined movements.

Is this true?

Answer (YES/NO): NO